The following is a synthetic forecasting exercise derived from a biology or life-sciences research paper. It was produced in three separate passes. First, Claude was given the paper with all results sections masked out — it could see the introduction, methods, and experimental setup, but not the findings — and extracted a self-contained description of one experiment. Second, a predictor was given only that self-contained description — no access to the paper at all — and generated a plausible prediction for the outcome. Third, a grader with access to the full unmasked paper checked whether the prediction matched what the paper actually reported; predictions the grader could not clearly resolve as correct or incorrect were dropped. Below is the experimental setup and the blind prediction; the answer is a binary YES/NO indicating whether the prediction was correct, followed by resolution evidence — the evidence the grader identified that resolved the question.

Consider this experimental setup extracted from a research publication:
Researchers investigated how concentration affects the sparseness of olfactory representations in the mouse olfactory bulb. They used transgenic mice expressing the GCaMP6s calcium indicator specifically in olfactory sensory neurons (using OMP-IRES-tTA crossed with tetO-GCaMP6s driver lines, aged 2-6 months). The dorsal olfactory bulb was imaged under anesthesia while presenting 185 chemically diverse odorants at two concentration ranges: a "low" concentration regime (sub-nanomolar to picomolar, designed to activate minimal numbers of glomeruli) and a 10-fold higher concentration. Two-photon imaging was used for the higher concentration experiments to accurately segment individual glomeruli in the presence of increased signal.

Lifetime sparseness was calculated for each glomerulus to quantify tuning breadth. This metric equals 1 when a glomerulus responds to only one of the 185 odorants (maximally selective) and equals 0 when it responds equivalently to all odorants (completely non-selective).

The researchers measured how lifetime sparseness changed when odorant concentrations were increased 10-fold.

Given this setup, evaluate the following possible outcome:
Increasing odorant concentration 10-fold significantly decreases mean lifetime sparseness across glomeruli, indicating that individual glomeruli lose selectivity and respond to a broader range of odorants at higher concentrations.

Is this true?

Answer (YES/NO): NO